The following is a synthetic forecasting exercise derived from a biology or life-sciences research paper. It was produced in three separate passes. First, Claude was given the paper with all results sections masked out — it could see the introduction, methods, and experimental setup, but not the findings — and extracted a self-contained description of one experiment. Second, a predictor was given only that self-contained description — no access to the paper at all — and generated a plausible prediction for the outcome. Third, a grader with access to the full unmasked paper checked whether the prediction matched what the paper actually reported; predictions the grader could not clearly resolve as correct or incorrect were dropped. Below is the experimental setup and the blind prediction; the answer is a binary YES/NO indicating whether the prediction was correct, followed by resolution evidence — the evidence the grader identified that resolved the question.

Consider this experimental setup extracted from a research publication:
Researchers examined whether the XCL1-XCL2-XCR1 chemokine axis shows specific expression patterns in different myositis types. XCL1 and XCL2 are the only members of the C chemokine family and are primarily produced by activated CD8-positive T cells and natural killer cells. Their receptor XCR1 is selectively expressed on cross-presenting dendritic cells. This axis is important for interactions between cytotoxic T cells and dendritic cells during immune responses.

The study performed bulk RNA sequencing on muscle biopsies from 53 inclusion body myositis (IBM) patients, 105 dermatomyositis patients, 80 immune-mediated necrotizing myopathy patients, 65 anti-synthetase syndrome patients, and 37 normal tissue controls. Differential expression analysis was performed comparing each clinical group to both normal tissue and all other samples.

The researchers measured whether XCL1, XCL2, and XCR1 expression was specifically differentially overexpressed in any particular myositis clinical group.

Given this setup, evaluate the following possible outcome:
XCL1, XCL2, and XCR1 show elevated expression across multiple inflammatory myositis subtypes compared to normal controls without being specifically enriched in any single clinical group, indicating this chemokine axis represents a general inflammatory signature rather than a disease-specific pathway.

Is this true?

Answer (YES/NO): NO